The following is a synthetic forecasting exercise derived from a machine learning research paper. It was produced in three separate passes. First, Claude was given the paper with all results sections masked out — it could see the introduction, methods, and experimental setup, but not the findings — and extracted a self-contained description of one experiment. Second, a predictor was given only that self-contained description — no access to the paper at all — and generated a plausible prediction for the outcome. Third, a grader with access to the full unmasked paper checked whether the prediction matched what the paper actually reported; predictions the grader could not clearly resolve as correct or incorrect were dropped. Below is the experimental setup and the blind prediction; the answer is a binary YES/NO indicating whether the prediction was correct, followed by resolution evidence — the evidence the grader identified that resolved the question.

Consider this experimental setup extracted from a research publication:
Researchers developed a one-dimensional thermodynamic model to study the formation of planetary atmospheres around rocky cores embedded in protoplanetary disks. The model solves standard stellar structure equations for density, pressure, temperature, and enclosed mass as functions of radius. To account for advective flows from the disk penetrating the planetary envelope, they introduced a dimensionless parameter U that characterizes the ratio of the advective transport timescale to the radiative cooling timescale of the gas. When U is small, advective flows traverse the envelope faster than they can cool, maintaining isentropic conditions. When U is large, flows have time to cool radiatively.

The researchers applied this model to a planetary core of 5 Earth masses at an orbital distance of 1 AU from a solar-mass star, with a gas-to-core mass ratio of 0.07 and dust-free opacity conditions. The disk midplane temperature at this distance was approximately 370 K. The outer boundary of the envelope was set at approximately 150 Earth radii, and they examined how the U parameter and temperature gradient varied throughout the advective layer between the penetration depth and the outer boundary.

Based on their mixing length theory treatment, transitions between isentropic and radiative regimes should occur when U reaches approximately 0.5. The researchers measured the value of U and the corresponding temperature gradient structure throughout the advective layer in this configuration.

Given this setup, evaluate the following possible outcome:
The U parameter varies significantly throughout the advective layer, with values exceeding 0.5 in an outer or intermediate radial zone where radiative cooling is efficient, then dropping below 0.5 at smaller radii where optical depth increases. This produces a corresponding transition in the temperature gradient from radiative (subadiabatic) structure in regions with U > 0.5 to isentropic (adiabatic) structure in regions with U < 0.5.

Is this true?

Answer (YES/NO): YES